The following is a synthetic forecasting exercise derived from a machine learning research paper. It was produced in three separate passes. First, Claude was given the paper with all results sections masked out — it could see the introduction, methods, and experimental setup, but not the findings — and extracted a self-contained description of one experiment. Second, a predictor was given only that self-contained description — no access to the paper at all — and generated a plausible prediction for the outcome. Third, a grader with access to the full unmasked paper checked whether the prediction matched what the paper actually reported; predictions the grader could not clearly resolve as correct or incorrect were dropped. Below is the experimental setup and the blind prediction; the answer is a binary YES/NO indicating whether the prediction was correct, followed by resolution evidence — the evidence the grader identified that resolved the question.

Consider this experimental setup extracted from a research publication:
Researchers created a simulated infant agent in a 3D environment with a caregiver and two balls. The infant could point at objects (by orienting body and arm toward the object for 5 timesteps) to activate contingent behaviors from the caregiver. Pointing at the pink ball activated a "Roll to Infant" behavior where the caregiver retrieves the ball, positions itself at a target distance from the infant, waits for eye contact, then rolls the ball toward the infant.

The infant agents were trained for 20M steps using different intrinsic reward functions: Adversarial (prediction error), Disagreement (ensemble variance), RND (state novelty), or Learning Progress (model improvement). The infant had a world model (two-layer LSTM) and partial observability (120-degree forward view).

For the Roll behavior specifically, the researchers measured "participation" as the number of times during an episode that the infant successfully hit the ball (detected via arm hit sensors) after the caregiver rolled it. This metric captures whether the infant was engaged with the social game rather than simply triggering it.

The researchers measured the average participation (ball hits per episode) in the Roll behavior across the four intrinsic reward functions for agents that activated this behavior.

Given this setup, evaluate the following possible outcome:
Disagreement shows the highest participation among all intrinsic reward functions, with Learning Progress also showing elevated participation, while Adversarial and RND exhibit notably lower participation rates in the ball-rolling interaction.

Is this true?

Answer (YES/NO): NO